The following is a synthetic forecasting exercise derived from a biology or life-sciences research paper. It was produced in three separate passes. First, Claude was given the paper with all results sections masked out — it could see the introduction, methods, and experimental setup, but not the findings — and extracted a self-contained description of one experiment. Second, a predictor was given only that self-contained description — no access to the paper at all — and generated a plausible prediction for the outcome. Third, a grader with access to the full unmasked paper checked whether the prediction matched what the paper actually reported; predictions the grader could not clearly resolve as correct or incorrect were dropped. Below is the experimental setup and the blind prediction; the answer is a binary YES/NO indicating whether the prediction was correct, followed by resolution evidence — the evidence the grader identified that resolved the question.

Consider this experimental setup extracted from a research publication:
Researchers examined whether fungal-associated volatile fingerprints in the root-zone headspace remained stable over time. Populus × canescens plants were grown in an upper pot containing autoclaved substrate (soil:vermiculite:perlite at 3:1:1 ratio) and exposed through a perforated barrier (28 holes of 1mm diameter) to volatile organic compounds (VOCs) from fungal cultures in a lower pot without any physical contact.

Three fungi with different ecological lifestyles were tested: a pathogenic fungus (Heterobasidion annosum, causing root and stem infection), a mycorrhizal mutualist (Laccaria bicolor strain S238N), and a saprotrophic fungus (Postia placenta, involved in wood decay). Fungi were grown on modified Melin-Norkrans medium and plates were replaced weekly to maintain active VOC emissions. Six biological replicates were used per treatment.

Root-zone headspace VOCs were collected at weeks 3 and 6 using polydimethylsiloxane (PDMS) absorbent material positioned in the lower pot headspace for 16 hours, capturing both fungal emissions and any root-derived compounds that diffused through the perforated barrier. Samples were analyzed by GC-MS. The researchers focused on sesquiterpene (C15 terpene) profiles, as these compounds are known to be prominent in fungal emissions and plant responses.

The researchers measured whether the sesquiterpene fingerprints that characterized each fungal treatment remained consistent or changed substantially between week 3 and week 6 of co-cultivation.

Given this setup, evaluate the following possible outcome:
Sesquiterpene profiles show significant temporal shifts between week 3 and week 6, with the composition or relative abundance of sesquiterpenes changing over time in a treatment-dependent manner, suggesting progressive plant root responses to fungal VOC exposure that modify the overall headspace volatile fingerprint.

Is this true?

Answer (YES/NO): NO